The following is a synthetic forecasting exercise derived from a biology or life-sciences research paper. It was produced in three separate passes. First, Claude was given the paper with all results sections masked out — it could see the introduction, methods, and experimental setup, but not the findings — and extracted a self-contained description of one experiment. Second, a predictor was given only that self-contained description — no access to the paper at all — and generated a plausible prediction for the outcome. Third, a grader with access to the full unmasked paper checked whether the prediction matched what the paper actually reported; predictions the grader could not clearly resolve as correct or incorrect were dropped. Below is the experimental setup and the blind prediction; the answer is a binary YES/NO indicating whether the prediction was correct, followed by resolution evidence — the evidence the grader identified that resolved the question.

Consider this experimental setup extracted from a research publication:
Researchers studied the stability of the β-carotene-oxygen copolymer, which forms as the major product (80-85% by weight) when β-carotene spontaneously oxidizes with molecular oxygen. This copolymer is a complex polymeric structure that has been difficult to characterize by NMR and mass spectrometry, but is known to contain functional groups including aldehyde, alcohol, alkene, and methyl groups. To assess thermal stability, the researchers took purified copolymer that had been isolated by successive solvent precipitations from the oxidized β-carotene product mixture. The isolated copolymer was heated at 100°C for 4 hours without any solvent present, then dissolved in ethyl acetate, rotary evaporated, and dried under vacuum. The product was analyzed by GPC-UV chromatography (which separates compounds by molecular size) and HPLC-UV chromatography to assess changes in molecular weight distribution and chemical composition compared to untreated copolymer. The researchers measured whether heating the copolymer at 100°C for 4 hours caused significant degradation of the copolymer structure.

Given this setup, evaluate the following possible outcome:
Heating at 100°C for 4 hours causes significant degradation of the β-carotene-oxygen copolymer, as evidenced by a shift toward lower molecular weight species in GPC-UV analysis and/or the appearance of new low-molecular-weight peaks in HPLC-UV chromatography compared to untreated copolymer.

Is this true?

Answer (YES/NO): NO